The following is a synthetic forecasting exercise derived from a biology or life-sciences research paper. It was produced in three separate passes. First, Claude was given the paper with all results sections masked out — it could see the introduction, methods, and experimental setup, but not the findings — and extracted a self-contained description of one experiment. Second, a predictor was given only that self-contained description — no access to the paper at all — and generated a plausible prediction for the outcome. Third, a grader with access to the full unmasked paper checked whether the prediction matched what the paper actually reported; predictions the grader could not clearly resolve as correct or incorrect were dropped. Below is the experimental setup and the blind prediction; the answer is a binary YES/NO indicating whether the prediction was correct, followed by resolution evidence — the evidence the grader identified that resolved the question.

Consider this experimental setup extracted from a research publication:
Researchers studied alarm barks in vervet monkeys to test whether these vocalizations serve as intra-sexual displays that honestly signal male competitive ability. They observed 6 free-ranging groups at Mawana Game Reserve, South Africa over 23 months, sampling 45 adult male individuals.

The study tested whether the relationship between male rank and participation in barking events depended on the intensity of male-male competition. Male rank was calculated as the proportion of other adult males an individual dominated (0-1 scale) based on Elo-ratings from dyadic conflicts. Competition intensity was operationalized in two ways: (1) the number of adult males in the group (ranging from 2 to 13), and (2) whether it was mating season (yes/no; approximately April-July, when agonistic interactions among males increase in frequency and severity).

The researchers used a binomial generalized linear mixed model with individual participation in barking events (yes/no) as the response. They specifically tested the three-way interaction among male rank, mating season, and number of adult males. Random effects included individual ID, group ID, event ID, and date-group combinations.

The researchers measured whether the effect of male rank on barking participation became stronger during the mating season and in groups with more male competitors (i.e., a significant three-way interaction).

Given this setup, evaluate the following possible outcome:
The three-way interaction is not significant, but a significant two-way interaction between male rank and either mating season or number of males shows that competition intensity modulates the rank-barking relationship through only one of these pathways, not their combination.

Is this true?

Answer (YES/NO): NO